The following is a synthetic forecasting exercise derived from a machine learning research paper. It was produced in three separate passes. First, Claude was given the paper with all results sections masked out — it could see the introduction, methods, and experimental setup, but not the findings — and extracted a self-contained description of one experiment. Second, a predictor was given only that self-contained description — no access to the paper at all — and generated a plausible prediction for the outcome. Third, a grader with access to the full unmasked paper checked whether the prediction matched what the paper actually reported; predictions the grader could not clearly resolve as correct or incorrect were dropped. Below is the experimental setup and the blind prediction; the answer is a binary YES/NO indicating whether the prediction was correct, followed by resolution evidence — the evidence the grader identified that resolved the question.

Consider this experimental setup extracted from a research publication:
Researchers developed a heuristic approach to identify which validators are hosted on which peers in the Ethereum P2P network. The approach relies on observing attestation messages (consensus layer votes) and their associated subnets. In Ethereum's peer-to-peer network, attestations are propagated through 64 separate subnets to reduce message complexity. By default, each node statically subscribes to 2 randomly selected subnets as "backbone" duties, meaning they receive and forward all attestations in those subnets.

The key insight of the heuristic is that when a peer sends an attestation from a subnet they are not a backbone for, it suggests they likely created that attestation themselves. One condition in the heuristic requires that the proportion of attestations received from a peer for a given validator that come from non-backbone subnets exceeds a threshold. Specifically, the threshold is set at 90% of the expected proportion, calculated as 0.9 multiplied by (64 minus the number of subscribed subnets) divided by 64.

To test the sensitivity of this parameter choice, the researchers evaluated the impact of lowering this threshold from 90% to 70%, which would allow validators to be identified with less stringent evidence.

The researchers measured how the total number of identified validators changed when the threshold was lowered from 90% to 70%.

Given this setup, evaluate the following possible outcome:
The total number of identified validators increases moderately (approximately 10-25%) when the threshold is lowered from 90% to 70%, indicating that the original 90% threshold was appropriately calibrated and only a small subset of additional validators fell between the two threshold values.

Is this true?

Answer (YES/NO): NO